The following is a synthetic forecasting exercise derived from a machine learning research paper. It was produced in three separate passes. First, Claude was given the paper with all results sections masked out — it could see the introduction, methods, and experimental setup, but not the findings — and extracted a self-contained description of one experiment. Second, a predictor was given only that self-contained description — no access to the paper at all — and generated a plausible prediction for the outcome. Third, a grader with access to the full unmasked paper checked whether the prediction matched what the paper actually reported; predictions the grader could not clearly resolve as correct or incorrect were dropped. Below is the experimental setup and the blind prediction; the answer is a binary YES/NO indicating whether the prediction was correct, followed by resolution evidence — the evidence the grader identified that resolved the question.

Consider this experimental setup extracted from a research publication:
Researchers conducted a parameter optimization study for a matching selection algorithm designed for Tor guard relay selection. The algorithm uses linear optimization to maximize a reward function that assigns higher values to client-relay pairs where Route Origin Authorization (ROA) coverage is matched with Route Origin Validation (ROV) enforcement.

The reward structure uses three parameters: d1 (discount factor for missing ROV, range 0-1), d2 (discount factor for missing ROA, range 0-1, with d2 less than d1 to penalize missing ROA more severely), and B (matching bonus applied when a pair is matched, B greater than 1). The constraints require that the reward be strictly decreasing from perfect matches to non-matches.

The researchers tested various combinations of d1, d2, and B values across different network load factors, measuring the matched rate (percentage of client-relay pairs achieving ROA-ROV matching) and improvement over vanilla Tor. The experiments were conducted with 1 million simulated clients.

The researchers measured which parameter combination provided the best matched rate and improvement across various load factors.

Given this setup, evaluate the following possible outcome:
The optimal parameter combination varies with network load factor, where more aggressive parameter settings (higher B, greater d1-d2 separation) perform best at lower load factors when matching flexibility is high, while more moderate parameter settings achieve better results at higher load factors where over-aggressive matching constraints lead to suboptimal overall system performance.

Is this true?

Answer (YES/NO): NO